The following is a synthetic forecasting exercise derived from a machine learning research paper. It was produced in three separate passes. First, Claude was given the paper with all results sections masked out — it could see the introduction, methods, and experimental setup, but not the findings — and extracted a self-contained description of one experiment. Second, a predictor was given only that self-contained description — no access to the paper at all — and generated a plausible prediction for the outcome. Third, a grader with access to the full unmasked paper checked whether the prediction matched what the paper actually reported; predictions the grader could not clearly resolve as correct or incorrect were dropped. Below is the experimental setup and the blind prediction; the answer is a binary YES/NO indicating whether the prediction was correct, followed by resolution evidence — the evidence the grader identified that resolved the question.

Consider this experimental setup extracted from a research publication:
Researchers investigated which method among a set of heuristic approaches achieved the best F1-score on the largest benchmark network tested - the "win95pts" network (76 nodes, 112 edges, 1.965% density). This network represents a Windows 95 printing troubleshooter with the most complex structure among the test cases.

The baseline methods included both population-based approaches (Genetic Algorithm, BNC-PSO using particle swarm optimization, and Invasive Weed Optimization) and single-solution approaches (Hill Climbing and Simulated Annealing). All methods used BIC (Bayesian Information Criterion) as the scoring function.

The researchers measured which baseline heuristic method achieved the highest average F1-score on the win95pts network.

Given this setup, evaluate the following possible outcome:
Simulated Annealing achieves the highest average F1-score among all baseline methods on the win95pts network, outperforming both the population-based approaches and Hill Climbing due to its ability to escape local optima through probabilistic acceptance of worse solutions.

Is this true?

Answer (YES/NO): NO